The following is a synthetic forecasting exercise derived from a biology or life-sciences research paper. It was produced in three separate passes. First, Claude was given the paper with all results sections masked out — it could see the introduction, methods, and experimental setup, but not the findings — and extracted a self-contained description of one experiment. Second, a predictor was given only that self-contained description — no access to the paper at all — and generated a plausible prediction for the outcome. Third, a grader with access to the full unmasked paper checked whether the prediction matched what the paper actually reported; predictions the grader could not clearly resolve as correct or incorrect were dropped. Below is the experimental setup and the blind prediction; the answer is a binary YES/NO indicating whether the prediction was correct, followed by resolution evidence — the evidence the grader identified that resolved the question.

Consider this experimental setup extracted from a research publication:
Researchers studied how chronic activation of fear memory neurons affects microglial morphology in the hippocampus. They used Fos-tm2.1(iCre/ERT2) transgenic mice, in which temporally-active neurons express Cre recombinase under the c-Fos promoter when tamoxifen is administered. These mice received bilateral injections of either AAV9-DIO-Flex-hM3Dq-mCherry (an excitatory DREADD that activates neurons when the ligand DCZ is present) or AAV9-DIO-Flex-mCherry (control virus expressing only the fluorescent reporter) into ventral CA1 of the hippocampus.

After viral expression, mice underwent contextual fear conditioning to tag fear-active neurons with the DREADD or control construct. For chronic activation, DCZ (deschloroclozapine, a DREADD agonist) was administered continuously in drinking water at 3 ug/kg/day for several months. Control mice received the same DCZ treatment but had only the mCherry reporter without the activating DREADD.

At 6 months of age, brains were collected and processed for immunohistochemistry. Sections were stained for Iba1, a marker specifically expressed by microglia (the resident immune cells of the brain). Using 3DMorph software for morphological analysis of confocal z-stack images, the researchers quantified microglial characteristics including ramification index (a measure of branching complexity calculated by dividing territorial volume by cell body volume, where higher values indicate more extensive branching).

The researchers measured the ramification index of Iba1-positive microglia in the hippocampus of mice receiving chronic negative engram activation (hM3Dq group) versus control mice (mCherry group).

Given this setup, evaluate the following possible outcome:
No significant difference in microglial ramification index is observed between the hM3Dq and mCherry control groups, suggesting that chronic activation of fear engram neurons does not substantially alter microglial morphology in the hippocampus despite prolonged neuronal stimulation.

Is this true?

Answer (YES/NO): YES